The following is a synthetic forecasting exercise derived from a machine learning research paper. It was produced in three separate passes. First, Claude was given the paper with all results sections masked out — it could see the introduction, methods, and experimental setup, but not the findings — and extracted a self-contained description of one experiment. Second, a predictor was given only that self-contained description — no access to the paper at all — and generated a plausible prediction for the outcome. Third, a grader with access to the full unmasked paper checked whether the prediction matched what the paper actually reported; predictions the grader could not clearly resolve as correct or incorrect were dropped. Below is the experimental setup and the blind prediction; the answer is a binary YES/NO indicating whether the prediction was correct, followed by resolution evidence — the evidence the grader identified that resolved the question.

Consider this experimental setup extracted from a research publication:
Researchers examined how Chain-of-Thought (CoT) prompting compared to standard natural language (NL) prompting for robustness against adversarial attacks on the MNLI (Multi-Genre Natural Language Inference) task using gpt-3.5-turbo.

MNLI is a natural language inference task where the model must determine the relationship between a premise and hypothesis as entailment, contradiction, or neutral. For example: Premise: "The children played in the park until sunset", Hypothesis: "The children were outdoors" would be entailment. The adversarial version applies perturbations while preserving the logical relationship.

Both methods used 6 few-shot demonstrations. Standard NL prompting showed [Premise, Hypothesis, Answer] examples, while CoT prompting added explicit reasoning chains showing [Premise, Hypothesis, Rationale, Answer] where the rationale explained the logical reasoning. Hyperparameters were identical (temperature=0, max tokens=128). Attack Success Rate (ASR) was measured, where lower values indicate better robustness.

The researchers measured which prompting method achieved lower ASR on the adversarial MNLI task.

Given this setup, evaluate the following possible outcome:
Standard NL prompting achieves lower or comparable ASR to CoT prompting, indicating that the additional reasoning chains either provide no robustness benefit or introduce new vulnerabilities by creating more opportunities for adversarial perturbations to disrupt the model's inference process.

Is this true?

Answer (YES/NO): NO